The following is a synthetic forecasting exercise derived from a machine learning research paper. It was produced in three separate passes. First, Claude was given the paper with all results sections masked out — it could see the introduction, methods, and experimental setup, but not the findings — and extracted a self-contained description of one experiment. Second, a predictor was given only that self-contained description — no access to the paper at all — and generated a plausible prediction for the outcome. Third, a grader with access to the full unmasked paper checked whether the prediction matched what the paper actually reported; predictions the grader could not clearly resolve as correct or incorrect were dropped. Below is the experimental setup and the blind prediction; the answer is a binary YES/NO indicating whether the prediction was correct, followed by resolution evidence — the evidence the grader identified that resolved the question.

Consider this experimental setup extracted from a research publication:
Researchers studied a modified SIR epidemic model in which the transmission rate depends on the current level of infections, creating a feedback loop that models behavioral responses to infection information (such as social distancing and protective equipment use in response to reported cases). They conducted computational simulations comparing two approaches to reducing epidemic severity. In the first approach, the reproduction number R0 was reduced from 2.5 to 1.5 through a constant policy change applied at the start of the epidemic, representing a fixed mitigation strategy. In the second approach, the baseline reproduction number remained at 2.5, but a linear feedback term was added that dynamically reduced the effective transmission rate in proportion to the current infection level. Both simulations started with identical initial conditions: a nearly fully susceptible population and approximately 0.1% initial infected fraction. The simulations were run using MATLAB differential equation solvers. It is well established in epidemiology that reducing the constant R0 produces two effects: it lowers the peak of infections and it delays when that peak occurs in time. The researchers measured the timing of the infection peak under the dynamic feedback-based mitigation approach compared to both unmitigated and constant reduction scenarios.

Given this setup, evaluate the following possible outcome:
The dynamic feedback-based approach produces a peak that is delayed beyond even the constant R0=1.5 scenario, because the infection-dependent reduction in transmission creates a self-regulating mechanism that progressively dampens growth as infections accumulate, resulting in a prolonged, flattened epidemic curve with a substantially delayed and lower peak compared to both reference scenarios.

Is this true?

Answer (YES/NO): NO